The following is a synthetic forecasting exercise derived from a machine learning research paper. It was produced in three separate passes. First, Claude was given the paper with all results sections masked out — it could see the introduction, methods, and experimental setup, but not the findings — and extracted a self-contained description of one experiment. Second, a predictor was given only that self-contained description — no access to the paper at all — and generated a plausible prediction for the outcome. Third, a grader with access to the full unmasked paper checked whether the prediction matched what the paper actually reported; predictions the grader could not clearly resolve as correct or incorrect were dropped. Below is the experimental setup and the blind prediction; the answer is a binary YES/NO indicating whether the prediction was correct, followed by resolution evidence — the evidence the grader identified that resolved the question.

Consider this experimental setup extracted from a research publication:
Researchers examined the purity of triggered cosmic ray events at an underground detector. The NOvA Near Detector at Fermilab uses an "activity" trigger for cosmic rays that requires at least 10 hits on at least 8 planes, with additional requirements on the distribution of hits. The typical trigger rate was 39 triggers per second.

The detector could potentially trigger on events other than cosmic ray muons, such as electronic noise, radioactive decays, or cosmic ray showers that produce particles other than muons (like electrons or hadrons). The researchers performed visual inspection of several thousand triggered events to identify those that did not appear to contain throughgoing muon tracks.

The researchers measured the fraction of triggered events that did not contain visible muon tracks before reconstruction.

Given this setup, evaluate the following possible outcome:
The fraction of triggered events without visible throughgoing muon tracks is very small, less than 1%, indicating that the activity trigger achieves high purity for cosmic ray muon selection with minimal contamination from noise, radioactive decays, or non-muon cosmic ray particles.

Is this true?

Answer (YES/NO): YES